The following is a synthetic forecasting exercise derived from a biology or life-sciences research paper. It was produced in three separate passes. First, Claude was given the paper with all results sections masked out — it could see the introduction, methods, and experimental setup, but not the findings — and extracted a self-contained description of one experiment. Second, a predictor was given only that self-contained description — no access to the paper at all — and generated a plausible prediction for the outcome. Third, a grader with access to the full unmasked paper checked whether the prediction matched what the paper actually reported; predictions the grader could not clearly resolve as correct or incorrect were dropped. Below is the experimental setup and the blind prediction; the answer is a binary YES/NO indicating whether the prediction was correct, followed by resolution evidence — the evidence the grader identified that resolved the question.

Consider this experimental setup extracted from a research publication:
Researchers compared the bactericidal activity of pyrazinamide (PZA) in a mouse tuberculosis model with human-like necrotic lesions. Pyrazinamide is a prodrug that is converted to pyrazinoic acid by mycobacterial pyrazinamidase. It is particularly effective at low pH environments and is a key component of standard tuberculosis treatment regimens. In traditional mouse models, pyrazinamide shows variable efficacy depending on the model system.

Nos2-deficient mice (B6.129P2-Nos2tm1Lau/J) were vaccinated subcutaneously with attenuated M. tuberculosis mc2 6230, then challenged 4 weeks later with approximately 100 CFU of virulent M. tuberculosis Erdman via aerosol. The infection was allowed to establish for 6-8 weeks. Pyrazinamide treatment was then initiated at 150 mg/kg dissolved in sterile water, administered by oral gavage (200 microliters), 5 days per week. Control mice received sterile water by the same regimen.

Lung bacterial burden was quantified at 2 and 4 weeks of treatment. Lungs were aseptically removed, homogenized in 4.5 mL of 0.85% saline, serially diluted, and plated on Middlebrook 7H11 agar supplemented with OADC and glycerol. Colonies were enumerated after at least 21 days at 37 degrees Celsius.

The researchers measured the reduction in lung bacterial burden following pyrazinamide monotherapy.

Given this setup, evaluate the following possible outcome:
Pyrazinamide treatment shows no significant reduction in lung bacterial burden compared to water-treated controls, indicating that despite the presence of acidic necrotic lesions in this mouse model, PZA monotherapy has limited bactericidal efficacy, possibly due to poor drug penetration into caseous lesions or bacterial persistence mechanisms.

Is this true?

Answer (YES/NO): YES